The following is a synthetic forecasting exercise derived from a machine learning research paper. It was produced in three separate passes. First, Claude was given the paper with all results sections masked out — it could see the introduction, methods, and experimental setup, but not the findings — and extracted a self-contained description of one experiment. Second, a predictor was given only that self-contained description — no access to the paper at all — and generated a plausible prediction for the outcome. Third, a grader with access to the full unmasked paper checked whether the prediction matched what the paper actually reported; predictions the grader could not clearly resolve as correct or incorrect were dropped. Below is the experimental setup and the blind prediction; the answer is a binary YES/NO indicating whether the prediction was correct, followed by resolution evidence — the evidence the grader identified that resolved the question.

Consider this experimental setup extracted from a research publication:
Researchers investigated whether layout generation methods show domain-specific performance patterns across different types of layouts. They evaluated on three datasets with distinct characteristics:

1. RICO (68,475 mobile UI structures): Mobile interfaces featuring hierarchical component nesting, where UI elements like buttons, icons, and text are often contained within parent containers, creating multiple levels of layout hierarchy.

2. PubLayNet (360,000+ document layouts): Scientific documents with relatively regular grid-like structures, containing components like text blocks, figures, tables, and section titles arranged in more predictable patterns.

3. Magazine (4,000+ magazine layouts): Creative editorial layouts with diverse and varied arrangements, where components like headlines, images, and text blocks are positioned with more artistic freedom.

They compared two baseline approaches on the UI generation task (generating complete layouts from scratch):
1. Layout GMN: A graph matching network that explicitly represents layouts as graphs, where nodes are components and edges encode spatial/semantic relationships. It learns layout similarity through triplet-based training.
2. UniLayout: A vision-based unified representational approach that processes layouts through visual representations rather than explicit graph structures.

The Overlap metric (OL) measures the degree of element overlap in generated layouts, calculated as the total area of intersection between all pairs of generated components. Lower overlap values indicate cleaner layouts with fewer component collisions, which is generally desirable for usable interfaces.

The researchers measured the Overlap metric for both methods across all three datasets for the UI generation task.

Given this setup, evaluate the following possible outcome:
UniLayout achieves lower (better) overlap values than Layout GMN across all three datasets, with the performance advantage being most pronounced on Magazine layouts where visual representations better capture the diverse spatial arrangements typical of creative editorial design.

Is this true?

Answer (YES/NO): NO